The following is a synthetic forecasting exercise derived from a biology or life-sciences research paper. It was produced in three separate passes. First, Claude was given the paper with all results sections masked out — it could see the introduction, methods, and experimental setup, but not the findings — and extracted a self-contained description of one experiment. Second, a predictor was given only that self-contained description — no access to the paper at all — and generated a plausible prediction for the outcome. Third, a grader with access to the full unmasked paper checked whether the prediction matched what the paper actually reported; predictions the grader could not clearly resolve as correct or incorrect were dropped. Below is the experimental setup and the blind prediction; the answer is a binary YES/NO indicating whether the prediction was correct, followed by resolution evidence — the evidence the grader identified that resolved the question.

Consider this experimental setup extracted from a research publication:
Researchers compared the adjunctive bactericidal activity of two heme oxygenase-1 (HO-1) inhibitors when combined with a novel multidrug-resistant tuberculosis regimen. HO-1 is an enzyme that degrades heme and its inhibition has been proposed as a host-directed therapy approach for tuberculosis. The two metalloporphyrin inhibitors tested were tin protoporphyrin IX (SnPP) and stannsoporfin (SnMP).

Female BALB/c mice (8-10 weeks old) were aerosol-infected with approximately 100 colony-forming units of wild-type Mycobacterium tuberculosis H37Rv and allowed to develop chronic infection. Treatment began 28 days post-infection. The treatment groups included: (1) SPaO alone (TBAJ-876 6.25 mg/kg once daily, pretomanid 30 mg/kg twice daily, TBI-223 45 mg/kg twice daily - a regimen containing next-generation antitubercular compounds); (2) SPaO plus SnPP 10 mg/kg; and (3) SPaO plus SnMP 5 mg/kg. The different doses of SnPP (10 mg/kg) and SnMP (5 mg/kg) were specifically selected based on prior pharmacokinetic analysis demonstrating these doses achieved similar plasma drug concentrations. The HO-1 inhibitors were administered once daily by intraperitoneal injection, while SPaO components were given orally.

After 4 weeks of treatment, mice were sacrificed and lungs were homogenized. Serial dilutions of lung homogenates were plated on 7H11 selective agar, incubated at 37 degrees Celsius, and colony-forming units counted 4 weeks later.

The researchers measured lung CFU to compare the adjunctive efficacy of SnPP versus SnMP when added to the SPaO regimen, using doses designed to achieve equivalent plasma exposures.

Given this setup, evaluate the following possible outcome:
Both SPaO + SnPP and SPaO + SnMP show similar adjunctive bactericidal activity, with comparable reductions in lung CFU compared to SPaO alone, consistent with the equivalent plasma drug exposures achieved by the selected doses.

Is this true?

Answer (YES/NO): NO